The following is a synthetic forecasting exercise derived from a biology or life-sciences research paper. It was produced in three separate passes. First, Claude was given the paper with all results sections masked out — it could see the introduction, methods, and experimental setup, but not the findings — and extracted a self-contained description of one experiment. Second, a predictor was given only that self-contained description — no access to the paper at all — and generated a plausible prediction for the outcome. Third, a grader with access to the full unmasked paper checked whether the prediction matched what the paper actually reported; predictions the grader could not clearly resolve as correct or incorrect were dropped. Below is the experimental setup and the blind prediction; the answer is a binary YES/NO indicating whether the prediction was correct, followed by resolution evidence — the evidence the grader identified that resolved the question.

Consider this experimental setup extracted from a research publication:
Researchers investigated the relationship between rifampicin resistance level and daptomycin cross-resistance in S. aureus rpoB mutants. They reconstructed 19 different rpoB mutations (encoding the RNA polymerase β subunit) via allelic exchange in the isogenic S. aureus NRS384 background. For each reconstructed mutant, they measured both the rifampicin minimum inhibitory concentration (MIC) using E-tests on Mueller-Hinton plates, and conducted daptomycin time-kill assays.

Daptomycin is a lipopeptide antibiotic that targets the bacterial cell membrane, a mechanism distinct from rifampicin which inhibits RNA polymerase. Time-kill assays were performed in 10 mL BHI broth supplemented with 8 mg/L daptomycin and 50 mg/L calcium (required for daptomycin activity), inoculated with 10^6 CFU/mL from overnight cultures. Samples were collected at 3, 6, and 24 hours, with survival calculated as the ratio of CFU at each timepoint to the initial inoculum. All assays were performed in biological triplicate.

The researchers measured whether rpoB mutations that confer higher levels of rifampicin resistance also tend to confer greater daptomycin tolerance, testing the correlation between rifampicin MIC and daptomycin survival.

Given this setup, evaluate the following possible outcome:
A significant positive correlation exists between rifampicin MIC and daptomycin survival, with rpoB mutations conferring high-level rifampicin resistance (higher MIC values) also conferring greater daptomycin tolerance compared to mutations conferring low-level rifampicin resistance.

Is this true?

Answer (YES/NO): NO